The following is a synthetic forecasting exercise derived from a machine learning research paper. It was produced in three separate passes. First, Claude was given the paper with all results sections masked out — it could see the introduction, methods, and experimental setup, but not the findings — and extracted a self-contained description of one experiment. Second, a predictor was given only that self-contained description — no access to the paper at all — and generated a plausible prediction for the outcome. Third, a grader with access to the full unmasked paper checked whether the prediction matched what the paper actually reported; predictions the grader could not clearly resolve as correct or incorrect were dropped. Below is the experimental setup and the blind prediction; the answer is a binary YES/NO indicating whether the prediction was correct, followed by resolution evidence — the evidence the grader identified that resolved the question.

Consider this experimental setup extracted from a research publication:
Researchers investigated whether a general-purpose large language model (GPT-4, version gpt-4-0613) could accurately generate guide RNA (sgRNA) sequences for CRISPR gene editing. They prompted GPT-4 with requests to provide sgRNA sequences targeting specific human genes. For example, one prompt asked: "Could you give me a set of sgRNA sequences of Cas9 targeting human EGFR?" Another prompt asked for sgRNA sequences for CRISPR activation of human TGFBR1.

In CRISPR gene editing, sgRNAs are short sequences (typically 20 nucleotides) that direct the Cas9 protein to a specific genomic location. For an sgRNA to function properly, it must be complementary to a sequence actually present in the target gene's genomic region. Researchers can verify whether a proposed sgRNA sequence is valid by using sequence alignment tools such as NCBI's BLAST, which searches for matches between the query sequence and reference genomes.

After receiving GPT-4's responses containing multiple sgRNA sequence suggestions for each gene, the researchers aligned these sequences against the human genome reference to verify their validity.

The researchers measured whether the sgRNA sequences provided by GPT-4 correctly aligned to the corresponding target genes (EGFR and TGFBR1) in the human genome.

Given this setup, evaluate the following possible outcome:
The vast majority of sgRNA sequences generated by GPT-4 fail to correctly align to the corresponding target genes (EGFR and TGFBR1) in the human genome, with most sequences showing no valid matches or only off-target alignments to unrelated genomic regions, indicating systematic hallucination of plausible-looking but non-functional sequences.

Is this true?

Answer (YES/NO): YES